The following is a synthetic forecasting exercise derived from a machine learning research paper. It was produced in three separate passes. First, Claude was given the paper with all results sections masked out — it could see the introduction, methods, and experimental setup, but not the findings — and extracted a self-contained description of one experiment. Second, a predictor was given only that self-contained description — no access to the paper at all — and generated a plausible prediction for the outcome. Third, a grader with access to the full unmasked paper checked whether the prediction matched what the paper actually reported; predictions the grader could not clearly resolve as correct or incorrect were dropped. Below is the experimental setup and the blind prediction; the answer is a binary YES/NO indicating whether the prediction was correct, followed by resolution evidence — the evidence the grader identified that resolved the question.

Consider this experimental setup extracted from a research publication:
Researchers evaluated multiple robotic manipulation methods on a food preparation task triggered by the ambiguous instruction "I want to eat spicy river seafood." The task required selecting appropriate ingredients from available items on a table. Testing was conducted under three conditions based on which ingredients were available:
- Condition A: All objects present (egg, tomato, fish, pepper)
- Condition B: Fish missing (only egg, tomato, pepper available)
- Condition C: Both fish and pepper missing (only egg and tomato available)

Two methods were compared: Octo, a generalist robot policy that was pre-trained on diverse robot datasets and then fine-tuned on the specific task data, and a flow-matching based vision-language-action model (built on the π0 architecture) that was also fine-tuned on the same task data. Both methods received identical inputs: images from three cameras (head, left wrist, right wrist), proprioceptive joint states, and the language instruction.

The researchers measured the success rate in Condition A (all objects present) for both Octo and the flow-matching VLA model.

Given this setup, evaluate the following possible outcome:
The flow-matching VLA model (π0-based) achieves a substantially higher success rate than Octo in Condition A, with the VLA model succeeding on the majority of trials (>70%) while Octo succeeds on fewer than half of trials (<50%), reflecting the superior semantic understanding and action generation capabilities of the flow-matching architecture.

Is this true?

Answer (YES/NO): NO